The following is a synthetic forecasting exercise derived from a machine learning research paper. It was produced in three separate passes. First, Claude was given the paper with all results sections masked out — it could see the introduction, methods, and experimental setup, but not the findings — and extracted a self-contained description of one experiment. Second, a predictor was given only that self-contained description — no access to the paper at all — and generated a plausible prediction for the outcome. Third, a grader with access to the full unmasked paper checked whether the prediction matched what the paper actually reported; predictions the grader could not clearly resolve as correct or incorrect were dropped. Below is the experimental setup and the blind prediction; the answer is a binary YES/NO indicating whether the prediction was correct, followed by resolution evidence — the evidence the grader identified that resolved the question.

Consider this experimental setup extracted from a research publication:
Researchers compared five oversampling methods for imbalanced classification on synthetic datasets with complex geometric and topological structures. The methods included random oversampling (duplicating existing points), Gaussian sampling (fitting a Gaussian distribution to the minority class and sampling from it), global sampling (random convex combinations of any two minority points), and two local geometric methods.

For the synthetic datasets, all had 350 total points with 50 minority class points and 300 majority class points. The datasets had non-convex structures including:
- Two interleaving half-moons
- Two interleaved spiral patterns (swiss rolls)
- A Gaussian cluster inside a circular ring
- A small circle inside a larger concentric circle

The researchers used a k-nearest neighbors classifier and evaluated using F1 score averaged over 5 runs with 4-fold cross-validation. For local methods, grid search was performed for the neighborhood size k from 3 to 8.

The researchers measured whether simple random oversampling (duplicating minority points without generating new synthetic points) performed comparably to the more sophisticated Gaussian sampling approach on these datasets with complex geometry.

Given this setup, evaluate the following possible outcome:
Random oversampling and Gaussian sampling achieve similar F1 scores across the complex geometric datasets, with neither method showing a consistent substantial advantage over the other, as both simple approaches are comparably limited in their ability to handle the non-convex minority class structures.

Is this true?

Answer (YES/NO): NO